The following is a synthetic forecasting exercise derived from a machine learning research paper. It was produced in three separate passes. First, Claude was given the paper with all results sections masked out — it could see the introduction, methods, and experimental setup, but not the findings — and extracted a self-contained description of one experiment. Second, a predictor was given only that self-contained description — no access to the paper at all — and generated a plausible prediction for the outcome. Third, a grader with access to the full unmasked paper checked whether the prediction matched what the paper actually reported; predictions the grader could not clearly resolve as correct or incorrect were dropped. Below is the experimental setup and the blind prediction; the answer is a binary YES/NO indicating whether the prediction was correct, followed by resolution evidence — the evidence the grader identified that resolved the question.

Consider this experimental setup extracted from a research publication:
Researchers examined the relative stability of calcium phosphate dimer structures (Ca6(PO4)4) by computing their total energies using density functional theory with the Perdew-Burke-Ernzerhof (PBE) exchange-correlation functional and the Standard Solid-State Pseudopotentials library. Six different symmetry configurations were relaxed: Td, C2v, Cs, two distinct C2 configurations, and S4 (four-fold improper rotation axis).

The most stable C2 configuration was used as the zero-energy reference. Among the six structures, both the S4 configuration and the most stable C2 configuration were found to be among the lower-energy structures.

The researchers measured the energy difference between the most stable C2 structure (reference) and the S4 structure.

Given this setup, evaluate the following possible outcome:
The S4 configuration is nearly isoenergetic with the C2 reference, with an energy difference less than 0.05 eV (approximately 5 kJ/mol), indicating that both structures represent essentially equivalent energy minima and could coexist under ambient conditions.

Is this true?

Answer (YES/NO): YES